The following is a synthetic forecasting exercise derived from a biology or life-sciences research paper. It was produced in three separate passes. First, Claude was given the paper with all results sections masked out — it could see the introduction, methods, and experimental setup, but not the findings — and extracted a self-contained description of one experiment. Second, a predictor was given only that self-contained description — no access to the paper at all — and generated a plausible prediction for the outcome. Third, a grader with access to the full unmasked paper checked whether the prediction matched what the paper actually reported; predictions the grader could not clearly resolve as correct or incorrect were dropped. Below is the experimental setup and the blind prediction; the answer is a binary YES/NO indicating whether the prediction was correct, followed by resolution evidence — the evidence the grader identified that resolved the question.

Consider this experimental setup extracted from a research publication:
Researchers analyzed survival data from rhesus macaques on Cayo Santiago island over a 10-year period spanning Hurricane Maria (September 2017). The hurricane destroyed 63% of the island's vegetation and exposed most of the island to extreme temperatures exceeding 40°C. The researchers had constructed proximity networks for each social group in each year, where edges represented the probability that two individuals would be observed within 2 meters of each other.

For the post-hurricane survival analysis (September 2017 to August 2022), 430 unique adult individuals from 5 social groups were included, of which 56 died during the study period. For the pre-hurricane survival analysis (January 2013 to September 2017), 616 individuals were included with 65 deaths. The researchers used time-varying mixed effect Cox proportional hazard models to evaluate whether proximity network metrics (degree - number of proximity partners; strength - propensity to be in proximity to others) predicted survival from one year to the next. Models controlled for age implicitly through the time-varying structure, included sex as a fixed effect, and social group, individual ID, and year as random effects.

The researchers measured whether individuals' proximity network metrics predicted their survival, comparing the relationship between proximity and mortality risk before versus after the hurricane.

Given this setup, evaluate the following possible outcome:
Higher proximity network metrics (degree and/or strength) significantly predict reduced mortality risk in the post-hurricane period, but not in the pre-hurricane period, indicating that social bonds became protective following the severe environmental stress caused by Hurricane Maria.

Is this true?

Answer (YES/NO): YES